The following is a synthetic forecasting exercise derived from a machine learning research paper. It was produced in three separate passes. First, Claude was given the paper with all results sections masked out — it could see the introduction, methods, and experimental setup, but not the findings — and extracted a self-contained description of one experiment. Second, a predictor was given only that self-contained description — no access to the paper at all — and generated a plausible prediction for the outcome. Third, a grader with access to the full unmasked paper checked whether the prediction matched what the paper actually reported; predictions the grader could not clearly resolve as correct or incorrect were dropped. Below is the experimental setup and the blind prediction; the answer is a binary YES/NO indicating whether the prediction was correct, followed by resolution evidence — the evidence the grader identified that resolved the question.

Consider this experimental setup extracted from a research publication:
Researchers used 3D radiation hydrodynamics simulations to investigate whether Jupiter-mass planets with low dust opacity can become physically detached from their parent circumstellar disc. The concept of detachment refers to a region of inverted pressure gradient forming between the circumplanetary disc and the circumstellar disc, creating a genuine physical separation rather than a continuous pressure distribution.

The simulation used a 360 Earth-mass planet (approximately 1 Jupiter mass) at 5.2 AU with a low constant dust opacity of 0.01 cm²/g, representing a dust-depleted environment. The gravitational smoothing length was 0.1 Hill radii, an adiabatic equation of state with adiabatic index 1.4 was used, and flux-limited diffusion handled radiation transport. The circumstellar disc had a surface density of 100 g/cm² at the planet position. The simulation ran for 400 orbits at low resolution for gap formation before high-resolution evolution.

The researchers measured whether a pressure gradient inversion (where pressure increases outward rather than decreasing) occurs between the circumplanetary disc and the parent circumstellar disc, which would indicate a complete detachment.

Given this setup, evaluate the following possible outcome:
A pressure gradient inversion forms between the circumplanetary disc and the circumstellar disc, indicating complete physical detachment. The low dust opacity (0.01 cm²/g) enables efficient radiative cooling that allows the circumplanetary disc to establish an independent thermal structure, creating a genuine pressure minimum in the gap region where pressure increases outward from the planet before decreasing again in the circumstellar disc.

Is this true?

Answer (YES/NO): YES